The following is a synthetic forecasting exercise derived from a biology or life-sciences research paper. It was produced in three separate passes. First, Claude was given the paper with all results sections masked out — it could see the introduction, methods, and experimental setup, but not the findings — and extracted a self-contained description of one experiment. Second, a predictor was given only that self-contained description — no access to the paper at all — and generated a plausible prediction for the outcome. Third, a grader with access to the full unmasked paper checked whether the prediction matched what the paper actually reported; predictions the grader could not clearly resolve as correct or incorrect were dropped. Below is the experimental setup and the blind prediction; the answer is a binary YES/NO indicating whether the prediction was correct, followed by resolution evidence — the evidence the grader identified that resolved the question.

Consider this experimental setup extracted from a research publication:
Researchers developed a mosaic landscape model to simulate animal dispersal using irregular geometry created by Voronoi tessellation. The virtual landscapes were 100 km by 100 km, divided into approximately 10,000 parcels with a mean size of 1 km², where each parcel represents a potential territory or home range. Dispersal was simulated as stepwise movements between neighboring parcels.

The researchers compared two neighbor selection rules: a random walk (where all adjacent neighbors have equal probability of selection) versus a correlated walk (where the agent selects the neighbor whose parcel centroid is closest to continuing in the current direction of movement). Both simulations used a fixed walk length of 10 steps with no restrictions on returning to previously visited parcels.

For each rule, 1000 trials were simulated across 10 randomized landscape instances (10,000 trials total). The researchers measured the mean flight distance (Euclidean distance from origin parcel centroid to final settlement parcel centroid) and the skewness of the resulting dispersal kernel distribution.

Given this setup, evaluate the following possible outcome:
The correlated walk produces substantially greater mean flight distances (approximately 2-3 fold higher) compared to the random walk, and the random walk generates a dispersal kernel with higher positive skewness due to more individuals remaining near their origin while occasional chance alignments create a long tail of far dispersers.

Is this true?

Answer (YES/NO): YES